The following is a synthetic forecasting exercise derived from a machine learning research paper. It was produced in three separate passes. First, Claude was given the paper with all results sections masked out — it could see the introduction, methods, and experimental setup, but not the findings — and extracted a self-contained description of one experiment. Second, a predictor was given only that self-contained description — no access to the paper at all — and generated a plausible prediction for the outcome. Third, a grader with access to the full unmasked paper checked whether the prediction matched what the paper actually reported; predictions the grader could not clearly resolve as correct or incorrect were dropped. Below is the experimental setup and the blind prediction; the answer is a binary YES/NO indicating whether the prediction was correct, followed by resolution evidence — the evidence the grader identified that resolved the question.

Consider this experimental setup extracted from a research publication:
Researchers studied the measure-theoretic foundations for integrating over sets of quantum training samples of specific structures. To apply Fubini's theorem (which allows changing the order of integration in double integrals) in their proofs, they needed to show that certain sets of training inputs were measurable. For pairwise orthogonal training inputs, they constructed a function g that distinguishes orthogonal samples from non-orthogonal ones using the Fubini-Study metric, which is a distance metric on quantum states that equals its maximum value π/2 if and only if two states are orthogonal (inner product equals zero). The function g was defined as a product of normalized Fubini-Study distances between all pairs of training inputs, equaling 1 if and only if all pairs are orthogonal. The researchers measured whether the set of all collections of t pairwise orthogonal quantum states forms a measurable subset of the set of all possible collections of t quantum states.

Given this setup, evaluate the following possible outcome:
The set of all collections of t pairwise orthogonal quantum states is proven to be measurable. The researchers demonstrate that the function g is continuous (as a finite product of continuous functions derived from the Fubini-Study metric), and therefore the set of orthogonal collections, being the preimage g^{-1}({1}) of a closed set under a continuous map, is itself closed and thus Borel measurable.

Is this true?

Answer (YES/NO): YES